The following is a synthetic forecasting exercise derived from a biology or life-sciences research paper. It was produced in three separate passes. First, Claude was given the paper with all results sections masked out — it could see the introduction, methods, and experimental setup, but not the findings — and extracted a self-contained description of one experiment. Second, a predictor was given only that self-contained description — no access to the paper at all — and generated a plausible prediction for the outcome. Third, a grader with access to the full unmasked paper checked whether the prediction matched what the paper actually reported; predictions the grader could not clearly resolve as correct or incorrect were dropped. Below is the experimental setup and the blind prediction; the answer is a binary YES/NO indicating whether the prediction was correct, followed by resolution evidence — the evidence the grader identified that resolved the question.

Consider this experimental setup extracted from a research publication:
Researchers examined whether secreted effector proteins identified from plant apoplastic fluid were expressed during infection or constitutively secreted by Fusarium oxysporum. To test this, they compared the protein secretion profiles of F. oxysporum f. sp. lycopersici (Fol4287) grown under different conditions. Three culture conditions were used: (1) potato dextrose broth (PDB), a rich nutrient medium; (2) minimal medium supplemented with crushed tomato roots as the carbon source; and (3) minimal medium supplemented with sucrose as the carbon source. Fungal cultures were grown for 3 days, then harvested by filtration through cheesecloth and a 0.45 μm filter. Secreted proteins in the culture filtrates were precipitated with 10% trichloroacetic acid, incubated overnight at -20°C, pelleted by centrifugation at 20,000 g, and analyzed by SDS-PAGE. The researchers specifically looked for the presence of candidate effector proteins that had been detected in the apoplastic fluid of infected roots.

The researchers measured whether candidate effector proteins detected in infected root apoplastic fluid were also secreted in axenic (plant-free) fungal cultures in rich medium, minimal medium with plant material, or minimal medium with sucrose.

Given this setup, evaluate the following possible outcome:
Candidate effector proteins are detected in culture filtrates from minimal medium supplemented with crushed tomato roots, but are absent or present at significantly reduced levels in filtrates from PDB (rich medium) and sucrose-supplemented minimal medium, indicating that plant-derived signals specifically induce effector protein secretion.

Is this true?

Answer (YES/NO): NO